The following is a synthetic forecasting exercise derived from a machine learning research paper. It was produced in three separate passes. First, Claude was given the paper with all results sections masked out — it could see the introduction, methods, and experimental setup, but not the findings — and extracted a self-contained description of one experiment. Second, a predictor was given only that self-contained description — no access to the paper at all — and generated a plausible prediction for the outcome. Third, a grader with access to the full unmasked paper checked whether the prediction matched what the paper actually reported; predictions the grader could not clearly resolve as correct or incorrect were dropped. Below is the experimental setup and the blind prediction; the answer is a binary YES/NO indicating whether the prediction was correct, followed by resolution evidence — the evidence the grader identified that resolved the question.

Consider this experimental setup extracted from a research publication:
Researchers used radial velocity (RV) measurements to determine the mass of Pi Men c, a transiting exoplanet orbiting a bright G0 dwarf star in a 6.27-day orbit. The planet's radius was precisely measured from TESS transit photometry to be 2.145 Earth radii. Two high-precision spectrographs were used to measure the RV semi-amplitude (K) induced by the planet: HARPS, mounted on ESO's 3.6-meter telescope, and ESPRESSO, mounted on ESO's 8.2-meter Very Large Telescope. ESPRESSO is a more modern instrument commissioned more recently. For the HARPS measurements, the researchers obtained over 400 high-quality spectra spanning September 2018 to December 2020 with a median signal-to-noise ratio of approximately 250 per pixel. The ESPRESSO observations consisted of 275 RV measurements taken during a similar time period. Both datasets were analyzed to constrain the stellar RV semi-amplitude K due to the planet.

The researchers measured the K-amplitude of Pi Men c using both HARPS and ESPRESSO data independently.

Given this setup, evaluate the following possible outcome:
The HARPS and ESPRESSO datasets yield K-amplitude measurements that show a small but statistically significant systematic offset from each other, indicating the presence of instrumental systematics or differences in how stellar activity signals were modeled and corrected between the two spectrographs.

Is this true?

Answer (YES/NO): NO